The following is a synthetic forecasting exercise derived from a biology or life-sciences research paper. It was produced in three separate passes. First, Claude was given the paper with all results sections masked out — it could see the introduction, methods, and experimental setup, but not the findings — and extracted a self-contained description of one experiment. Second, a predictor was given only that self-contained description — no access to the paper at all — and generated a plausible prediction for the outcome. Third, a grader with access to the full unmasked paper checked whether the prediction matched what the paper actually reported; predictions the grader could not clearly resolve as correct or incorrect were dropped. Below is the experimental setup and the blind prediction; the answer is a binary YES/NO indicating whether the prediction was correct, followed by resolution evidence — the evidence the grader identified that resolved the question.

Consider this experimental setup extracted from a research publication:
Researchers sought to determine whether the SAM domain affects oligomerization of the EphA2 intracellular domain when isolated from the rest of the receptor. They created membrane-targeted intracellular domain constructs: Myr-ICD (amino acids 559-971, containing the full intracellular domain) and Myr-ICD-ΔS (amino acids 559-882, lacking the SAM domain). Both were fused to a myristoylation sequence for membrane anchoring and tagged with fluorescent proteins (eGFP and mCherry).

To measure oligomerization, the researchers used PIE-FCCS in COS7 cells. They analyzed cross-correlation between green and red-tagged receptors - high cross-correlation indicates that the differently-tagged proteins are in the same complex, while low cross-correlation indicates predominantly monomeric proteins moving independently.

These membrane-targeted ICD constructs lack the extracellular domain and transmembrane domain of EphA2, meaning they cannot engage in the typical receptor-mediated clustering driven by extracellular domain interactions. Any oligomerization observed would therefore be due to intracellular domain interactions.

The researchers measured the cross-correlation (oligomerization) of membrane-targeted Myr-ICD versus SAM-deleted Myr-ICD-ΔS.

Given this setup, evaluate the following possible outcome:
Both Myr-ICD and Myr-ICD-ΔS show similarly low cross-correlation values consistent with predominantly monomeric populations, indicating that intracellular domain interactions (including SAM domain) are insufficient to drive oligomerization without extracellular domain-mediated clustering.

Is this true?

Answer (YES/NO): NO